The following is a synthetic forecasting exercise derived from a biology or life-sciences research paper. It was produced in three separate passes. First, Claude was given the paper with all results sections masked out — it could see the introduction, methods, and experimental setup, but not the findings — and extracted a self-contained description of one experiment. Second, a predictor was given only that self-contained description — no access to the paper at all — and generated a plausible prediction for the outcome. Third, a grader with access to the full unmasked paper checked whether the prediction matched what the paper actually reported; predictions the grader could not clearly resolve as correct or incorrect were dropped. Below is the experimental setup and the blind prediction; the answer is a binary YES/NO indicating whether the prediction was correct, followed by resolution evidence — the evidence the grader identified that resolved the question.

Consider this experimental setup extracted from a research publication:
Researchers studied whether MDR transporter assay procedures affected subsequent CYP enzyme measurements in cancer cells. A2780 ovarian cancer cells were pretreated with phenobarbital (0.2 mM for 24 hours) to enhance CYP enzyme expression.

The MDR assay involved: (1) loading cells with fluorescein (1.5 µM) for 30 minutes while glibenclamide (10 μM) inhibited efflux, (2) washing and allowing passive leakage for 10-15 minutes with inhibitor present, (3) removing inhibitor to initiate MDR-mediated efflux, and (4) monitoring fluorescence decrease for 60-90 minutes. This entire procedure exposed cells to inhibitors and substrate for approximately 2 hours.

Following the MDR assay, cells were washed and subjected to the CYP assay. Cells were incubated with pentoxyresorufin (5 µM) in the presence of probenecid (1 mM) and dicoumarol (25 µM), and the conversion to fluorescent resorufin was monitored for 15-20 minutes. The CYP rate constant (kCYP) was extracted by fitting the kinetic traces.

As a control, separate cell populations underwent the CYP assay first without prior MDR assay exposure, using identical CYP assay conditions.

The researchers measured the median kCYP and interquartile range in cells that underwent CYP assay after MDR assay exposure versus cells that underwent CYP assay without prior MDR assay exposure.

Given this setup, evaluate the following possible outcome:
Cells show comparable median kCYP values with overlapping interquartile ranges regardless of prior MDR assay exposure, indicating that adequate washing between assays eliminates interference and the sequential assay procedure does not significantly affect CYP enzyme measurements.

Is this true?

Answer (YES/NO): YES